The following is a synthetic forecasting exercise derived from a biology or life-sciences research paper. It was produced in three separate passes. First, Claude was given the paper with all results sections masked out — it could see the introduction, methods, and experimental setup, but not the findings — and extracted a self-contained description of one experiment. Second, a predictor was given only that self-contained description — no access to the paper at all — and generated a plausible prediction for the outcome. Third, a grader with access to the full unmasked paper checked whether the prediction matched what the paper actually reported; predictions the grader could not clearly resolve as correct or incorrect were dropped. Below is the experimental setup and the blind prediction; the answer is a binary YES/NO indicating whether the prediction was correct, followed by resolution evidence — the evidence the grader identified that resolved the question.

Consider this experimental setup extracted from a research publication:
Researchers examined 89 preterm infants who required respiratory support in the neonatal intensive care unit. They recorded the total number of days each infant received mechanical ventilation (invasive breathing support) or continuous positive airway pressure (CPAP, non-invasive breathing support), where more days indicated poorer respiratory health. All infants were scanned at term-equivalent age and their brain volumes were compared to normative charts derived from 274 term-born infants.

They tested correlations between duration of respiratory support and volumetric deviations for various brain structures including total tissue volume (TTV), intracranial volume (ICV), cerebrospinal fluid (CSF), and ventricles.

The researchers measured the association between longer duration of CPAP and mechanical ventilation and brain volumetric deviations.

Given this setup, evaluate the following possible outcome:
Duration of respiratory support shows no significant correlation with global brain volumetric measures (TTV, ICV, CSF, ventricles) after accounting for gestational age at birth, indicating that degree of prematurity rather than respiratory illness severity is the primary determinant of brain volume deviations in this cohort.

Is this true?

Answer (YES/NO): NO